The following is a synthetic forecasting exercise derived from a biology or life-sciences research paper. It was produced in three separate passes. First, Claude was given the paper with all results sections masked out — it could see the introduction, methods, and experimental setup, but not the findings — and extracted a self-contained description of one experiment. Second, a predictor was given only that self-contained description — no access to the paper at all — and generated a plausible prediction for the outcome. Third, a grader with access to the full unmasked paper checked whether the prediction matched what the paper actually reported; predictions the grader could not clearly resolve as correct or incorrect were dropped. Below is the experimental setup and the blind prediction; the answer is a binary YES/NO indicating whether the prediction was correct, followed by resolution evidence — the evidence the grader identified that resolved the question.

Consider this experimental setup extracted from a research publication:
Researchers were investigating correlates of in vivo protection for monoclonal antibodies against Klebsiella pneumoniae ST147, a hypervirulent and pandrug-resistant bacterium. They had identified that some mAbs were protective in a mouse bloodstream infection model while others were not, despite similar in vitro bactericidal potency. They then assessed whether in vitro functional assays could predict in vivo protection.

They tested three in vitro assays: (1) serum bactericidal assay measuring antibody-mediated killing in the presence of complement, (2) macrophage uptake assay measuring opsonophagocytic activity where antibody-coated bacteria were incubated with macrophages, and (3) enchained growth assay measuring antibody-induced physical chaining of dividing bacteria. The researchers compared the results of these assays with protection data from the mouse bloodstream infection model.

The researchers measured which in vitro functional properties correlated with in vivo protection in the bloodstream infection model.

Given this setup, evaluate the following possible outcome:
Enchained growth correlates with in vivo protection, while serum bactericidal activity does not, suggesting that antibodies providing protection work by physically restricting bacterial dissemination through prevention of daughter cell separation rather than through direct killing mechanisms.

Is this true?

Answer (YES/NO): NO